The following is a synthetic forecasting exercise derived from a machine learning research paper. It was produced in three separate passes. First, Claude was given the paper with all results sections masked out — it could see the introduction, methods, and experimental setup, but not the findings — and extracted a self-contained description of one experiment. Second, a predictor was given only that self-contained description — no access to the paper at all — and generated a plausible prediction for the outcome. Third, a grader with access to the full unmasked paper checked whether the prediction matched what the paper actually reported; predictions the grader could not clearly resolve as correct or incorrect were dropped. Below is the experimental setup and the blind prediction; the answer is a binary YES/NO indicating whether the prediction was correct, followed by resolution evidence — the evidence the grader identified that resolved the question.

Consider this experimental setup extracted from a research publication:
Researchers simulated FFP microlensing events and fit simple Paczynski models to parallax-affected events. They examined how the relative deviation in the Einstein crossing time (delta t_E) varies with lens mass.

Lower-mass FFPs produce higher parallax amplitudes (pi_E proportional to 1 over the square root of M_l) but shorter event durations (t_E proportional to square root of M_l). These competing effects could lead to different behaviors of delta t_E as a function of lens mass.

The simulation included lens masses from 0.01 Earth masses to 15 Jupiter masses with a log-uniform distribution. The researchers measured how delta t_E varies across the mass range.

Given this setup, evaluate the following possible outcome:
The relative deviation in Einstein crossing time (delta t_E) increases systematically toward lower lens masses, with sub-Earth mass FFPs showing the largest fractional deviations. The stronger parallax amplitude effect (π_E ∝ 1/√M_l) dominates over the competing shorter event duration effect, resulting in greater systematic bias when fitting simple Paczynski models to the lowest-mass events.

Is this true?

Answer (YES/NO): YES